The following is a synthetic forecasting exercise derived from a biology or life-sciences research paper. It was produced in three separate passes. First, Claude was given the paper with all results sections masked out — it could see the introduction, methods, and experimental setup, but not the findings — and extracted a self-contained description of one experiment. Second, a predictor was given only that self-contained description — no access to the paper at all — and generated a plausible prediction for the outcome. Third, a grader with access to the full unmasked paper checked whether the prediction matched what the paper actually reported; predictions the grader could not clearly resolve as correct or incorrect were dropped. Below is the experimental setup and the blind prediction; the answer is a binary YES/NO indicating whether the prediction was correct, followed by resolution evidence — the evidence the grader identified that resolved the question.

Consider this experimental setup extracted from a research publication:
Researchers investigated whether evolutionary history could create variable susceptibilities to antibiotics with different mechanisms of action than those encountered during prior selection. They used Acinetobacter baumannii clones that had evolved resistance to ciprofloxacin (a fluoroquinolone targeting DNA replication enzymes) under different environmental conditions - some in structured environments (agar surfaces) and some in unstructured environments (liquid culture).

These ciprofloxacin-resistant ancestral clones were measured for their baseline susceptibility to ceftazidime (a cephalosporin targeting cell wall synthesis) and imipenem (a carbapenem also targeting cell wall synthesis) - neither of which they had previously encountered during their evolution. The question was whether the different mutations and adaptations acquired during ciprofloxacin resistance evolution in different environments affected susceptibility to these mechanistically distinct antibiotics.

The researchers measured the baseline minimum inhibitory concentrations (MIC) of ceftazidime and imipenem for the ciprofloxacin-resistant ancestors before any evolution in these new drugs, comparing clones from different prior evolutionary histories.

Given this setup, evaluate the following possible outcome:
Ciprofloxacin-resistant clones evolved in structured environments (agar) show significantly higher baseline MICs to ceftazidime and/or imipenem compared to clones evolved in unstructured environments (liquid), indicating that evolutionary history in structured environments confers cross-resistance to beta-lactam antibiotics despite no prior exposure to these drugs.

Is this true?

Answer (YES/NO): NO